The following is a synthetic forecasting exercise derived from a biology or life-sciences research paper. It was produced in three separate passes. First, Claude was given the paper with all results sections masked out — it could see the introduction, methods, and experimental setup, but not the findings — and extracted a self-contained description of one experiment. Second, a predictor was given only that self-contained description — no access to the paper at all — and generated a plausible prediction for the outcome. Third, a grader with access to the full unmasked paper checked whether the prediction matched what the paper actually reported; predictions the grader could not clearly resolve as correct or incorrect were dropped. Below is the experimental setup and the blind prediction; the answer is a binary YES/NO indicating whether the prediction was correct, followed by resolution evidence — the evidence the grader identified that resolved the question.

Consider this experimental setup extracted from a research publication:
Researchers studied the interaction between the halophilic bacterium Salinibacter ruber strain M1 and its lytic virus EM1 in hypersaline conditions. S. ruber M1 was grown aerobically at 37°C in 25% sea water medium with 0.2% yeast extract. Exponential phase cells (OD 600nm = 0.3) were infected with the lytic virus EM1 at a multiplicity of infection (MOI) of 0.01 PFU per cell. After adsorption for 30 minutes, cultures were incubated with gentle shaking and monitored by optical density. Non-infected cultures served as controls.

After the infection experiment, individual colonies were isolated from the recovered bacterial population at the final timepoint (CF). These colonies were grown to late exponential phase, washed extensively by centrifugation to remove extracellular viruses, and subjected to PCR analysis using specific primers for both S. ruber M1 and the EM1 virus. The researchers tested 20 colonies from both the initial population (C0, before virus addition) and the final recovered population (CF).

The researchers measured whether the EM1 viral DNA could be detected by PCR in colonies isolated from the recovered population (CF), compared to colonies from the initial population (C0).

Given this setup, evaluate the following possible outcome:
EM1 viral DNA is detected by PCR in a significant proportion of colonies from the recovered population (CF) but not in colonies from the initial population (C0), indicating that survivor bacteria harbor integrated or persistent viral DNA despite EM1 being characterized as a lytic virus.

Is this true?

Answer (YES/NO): YES